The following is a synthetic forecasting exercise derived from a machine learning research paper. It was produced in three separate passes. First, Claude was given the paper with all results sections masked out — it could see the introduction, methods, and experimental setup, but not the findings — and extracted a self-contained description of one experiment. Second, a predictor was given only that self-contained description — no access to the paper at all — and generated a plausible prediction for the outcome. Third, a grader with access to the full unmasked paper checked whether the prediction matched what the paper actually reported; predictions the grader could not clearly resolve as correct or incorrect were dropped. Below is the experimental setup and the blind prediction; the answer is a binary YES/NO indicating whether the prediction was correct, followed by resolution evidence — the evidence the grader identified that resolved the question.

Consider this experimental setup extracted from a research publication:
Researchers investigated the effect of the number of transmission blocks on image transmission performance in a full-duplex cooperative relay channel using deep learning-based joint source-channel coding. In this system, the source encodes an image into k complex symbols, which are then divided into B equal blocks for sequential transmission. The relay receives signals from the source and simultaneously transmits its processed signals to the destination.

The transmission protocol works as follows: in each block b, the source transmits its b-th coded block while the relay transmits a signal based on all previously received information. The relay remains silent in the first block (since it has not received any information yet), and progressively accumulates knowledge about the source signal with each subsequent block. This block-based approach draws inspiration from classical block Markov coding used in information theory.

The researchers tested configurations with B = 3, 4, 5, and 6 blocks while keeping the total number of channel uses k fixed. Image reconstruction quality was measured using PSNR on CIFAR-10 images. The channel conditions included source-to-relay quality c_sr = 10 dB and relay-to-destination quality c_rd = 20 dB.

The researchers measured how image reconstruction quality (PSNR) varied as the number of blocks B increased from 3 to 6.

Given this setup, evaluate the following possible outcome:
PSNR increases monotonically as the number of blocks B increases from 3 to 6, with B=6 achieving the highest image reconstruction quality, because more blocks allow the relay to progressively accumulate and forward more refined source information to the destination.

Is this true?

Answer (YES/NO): NO